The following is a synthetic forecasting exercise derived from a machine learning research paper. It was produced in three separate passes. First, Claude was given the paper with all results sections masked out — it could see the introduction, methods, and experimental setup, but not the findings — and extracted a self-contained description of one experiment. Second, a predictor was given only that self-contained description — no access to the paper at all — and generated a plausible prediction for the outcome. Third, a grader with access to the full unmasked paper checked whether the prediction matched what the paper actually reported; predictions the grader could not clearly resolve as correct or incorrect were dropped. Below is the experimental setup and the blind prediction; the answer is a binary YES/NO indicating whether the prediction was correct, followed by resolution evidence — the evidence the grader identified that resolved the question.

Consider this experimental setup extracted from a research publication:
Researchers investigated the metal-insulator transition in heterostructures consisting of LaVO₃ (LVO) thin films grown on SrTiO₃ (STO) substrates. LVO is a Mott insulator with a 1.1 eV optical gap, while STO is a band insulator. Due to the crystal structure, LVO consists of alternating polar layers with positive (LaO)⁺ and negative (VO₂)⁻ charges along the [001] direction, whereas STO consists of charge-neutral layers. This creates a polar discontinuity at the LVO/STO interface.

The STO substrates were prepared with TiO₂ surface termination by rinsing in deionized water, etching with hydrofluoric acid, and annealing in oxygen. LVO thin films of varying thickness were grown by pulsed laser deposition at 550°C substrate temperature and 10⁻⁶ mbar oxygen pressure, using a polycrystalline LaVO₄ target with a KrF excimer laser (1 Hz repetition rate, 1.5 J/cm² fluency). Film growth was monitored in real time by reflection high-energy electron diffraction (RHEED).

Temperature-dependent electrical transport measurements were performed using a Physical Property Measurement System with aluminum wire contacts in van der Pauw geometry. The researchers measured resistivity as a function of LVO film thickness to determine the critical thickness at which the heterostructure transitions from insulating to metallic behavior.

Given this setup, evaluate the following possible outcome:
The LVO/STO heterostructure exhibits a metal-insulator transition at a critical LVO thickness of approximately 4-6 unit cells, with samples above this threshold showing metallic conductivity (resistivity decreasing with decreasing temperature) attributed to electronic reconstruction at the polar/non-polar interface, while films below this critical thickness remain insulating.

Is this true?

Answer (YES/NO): YES